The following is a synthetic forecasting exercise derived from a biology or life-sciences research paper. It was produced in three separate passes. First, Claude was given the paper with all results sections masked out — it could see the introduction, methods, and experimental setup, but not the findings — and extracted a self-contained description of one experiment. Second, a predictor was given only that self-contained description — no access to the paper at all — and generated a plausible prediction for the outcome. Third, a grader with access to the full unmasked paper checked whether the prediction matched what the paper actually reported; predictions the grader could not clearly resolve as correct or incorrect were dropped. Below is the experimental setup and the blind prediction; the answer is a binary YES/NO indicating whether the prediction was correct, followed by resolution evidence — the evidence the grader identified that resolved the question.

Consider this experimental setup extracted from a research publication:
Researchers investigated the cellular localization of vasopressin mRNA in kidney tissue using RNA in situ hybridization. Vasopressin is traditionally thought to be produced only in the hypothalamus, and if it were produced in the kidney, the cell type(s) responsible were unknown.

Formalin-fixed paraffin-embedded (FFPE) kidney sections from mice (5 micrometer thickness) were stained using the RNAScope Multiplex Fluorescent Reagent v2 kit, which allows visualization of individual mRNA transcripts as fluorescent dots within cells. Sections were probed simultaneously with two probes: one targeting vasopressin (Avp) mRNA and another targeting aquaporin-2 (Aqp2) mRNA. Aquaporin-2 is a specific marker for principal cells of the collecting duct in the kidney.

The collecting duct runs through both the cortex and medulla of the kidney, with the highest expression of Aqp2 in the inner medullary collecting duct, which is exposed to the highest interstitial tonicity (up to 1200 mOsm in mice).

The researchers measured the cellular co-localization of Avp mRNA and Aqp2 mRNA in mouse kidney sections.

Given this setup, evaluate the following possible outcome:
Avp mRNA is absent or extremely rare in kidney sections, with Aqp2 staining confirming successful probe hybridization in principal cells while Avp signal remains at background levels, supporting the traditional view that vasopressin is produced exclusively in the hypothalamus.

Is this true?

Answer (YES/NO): NO